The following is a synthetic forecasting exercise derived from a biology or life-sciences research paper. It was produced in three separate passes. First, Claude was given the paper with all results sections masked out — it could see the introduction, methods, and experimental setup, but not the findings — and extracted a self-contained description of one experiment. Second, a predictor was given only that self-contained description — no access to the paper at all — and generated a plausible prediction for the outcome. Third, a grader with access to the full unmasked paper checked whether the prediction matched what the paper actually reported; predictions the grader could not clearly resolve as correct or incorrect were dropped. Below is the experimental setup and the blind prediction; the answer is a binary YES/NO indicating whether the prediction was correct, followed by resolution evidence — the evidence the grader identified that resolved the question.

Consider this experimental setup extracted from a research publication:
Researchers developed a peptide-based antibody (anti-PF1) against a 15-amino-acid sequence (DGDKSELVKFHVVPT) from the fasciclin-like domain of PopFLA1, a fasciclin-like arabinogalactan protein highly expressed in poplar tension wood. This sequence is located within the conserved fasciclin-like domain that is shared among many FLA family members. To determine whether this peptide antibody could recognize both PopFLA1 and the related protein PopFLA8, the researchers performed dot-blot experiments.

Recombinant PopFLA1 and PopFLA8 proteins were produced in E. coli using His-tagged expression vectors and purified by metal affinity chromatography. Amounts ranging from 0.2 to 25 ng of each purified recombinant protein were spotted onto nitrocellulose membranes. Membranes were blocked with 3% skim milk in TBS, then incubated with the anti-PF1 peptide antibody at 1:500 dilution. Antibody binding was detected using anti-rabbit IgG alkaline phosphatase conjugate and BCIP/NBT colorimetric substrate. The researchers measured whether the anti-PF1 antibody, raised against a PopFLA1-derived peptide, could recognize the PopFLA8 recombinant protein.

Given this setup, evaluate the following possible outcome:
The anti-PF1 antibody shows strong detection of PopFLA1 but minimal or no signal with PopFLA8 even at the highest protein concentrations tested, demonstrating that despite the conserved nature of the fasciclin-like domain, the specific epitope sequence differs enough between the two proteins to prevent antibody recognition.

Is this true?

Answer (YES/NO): NO